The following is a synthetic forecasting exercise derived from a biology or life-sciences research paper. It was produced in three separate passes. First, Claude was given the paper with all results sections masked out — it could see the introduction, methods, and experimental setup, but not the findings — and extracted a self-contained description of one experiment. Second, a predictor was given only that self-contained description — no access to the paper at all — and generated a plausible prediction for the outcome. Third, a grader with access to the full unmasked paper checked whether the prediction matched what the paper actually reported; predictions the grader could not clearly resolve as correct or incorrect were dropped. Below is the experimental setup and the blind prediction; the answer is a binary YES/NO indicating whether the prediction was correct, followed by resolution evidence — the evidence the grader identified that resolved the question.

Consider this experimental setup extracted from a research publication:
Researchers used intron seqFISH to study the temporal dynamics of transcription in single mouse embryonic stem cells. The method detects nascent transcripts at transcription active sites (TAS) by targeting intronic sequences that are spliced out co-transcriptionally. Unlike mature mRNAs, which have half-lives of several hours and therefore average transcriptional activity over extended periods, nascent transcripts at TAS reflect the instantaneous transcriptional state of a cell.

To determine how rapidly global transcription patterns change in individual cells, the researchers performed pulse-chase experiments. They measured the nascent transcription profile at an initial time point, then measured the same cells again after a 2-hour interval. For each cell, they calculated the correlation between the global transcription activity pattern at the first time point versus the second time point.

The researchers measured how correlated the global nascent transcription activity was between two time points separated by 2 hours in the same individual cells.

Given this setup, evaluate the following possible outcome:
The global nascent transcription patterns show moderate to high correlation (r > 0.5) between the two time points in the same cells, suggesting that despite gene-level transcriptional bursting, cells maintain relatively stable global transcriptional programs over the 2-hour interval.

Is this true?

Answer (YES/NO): NO